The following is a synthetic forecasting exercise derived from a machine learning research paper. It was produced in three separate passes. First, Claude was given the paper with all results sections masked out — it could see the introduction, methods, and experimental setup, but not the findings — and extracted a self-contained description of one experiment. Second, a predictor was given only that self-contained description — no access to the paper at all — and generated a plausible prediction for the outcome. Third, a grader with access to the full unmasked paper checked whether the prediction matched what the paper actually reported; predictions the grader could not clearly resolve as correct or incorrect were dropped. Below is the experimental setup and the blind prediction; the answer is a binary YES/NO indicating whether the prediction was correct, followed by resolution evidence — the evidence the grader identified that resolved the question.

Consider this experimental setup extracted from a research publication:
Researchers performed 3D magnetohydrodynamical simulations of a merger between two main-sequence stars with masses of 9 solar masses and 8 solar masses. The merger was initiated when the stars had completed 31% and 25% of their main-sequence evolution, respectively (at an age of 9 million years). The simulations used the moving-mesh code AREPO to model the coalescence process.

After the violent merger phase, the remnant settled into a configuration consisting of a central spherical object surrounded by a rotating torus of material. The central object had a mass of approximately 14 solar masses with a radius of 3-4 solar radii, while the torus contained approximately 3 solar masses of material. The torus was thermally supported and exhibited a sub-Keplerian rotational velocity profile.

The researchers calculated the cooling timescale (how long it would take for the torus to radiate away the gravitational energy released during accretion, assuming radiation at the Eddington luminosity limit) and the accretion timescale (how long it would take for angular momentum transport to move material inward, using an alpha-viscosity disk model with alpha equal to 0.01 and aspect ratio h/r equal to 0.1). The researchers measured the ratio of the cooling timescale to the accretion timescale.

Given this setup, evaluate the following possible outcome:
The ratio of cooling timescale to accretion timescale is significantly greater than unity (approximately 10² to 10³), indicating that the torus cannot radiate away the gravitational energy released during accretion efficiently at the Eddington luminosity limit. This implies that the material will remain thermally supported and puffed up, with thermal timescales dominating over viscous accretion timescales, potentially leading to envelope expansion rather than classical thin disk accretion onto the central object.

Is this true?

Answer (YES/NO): YES